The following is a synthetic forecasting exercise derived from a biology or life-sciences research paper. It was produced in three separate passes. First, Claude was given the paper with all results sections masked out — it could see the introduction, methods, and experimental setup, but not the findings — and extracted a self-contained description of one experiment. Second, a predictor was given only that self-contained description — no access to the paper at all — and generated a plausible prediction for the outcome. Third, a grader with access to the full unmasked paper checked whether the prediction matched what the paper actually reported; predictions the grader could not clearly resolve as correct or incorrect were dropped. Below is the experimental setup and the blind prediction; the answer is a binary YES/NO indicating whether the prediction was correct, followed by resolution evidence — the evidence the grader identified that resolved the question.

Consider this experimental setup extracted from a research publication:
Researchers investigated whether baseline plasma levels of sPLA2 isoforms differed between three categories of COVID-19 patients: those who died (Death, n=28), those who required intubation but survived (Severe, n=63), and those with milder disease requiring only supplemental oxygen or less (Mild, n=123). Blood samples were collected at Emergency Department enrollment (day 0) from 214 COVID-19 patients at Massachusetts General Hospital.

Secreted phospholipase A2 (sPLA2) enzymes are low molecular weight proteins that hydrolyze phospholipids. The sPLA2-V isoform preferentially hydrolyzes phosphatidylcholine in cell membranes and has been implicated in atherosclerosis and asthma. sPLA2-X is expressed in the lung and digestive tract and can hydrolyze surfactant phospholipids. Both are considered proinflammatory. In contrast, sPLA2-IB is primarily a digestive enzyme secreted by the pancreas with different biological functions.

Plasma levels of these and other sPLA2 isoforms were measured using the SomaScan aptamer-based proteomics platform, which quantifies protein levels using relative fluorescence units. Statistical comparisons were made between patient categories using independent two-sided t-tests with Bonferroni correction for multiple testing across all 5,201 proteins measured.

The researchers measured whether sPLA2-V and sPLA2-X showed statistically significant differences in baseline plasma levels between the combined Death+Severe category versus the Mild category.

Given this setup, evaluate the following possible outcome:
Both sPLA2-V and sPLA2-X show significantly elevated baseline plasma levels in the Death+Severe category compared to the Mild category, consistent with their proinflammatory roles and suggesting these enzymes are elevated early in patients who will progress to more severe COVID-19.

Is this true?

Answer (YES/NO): YES